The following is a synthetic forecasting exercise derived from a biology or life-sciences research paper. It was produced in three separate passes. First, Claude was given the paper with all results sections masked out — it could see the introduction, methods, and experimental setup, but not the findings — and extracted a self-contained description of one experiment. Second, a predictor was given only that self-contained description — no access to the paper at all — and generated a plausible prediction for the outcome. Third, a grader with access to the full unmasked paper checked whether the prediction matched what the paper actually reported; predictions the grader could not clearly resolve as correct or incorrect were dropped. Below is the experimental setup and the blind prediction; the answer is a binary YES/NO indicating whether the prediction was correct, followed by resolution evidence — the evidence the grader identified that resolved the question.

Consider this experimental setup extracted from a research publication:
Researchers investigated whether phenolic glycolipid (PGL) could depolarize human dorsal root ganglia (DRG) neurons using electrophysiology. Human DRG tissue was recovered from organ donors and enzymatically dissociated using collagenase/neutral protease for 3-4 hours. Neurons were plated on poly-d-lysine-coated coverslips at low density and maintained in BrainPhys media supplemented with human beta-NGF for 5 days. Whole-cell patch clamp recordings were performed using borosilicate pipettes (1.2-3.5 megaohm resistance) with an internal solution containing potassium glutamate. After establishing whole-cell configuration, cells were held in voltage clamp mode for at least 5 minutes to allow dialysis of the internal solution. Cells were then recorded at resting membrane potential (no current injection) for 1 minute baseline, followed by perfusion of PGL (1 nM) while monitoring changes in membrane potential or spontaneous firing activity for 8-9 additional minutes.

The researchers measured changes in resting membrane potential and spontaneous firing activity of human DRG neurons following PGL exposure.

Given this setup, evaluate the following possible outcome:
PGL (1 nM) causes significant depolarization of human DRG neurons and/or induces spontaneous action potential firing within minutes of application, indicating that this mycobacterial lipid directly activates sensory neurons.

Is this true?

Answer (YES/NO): NO